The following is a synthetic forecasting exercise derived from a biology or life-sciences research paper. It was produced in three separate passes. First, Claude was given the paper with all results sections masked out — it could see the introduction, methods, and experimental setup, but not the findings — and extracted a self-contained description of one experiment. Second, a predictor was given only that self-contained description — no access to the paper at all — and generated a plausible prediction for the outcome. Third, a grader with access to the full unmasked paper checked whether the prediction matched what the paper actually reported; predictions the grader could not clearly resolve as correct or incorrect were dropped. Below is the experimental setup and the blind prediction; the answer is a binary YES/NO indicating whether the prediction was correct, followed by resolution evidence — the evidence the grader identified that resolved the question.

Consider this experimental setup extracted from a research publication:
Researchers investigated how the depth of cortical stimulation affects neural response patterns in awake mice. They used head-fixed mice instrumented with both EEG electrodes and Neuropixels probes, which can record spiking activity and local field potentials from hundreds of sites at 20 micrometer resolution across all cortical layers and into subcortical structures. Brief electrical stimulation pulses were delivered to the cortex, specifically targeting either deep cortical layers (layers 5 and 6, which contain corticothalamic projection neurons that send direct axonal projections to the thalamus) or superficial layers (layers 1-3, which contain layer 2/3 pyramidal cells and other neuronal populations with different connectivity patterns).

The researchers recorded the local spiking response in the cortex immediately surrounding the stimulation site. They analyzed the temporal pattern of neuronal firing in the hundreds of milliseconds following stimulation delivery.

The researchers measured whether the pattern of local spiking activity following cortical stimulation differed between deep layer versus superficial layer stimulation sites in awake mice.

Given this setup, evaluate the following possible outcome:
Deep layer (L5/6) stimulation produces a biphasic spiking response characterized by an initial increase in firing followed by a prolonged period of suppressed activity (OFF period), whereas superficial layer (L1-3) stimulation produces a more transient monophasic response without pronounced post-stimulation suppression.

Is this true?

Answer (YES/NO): NO